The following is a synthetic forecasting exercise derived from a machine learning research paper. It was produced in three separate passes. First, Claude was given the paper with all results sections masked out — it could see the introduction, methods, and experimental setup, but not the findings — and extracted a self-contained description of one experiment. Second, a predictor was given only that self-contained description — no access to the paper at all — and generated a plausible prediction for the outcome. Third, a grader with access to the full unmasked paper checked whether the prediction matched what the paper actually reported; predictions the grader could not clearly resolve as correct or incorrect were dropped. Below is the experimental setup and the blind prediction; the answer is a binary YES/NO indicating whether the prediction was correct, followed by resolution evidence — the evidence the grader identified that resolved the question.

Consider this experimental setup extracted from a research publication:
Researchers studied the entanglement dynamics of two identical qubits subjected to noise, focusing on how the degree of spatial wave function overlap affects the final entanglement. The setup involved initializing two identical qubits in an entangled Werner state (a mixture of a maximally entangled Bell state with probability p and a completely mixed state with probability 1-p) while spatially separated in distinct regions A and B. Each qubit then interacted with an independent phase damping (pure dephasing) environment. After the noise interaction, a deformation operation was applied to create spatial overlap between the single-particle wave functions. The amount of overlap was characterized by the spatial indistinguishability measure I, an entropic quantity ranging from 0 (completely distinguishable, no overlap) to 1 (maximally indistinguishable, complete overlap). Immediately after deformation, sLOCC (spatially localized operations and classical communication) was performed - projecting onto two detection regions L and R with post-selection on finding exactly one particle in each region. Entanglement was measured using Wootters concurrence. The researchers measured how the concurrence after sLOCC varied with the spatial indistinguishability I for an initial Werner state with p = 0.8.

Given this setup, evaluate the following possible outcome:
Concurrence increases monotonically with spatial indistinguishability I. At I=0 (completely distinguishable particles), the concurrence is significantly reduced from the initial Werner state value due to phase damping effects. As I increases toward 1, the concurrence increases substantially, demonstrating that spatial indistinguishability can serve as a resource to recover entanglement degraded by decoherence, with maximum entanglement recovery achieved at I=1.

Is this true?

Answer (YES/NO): YES